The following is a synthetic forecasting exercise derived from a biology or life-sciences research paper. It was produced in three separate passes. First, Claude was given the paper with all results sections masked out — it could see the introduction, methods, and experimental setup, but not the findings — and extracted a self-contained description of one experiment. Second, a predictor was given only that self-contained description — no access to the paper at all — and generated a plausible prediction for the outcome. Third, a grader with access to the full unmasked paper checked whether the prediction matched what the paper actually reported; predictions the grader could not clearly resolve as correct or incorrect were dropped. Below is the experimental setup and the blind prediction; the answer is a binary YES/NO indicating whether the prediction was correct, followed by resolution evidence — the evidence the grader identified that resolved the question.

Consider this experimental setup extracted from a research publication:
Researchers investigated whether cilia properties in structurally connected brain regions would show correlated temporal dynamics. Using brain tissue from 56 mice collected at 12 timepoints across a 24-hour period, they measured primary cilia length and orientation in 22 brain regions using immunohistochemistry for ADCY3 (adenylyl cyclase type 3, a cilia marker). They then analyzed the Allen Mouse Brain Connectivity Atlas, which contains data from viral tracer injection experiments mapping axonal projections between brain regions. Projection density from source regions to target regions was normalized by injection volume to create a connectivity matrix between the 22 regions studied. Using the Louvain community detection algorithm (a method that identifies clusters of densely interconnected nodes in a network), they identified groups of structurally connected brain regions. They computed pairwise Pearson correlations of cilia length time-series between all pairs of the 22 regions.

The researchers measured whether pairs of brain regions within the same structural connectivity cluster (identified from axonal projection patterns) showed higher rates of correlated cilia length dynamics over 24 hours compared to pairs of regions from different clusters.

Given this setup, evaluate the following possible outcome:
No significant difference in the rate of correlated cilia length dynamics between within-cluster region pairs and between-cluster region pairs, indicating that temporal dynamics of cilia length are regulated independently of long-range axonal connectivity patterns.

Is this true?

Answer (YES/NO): NO